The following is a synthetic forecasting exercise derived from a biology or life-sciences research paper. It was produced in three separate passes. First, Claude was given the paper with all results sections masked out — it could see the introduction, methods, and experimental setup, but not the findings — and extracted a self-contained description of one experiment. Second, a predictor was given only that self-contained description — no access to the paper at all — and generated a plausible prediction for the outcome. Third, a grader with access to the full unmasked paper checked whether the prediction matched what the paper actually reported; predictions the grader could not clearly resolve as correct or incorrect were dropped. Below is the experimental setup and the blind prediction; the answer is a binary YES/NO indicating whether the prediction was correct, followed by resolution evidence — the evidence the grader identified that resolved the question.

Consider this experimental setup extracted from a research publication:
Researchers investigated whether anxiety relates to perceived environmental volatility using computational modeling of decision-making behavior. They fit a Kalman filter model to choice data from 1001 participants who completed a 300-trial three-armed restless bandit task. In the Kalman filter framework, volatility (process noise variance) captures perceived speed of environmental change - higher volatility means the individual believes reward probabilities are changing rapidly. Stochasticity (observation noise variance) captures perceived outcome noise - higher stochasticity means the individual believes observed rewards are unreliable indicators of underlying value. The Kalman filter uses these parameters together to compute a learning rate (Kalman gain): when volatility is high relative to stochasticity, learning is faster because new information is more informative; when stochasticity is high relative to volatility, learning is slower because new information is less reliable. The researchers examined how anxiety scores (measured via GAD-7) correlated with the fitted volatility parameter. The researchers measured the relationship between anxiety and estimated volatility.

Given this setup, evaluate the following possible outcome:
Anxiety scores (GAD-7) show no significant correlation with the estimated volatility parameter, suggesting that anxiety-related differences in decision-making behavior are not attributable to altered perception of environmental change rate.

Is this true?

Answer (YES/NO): NO